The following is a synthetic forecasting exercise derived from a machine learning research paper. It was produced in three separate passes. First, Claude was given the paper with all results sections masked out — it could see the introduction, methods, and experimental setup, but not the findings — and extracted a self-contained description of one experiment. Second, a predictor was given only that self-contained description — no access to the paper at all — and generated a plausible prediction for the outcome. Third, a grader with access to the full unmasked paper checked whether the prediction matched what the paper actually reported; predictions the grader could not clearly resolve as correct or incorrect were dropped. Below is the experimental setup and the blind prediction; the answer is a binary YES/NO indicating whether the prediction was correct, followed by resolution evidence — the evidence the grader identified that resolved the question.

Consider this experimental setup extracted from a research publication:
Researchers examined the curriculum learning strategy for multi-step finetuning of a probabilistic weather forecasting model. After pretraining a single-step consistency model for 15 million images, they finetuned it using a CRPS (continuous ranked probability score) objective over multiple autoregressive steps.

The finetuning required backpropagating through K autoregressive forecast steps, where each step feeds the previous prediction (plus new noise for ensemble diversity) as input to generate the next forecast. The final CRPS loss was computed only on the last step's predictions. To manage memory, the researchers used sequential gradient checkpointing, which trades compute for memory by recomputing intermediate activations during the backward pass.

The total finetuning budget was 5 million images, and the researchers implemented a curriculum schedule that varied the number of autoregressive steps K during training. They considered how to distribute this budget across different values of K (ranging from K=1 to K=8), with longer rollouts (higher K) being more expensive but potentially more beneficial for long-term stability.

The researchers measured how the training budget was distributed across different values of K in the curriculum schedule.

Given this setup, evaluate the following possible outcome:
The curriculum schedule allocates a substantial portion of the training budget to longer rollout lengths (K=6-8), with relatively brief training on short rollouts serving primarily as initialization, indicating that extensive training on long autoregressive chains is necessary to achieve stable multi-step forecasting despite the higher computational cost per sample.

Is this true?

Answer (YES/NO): NO